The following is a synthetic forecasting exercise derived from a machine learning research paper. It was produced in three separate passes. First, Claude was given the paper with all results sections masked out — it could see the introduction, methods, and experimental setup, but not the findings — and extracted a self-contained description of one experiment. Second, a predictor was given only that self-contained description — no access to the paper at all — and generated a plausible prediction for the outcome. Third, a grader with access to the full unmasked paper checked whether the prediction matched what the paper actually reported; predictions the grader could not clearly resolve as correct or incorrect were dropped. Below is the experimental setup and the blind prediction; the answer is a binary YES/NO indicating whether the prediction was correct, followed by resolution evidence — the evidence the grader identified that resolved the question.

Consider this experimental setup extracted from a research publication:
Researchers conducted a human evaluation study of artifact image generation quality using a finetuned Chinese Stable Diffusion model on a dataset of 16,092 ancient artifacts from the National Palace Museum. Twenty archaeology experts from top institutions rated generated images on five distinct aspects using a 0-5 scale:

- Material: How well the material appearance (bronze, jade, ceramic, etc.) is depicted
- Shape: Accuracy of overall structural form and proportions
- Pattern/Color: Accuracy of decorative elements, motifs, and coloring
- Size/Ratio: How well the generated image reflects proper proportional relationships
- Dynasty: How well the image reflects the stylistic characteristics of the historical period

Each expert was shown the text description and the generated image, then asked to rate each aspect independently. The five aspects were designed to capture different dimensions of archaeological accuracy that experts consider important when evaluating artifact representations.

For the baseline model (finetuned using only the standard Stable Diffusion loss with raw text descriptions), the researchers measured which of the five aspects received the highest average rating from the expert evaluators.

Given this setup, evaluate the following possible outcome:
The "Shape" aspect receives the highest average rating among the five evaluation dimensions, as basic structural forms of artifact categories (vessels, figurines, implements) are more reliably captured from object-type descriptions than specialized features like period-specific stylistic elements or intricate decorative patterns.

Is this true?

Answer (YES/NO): NO